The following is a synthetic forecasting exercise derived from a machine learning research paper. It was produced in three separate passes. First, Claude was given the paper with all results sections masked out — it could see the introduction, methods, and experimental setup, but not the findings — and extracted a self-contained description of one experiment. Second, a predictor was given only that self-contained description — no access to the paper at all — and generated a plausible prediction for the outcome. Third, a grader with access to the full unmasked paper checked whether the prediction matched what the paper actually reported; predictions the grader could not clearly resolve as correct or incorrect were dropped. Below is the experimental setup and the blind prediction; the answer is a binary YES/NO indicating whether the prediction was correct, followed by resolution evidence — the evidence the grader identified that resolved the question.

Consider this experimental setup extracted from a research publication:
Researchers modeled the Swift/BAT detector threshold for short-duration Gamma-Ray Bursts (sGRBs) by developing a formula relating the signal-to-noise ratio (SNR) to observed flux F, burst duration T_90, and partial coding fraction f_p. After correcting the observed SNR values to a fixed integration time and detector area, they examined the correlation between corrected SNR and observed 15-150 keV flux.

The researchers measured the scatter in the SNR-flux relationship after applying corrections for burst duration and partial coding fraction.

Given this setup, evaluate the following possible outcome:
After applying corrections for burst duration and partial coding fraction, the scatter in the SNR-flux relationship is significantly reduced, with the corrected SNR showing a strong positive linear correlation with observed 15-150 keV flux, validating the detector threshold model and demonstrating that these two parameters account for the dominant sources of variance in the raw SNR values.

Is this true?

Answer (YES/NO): NO